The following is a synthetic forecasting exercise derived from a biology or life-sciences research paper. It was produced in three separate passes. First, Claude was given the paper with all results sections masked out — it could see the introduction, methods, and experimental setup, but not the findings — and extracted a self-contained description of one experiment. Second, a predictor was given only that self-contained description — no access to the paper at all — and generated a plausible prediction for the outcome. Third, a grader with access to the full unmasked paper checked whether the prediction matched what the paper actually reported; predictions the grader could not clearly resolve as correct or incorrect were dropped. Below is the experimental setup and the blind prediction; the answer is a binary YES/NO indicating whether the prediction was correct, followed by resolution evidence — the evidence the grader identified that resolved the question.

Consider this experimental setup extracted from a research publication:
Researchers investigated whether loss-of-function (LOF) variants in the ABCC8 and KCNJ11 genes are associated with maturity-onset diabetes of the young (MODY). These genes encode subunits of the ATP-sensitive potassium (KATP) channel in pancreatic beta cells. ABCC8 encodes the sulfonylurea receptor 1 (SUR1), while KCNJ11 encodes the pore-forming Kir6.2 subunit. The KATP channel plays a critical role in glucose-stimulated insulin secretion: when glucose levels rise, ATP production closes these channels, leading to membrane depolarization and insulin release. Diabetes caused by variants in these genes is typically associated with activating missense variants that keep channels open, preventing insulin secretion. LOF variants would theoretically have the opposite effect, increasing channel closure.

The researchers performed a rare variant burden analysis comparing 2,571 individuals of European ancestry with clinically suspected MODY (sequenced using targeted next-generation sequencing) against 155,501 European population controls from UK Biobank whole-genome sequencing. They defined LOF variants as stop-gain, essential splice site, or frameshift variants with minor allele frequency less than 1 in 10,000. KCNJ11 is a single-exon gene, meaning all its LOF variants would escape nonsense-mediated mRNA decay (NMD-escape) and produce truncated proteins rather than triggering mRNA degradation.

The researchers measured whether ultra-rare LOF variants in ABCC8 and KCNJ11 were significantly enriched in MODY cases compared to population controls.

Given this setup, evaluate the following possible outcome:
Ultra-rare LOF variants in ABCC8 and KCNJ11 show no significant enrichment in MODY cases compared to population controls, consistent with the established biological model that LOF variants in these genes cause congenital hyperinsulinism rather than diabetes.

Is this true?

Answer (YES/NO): YES